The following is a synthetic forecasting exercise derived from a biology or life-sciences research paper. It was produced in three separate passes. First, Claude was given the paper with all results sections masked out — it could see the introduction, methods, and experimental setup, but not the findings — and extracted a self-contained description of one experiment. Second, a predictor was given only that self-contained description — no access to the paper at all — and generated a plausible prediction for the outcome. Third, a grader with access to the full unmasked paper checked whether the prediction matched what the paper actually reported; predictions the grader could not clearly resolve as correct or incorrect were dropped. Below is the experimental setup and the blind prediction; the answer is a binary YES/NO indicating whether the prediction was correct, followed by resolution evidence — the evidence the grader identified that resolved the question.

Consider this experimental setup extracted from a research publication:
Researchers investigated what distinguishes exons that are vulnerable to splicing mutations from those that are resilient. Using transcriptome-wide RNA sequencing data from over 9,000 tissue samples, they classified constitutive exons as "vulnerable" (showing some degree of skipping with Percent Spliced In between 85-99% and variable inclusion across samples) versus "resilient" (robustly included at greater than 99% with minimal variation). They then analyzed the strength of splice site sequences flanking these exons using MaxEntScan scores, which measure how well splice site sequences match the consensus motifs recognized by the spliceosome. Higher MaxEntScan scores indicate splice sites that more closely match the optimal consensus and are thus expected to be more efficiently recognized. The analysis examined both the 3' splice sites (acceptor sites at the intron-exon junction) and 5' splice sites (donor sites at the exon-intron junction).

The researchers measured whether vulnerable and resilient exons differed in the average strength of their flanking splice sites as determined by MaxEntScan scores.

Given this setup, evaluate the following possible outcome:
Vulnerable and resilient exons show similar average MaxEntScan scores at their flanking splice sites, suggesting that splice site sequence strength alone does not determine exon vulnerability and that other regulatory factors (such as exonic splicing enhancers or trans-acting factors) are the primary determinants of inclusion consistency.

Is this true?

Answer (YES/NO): NO